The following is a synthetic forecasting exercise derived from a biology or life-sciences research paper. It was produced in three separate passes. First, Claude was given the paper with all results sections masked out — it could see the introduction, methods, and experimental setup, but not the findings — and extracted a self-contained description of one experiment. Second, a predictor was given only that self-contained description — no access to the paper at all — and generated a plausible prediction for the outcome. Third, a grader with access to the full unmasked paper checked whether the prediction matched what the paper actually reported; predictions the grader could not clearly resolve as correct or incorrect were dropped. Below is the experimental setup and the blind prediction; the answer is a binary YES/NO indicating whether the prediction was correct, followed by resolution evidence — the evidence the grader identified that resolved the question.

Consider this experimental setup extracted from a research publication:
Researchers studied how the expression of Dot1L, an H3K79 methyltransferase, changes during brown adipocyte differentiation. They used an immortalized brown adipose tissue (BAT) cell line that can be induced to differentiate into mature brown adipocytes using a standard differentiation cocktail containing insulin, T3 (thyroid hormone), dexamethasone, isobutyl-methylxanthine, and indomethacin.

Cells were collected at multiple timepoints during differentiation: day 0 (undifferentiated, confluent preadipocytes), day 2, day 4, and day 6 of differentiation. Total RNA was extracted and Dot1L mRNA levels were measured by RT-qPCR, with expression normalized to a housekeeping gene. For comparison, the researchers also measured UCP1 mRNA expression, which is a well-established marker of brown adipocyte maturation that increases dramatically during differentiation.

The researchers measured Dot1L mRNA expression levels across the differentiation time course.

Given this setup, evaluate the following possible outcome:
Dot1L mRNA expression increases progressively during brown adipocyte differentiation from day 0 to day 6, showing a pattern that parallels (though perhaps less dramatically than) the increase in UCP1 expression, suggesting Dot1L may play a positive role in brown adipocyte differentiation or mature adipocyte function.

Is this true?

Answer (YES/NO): YES